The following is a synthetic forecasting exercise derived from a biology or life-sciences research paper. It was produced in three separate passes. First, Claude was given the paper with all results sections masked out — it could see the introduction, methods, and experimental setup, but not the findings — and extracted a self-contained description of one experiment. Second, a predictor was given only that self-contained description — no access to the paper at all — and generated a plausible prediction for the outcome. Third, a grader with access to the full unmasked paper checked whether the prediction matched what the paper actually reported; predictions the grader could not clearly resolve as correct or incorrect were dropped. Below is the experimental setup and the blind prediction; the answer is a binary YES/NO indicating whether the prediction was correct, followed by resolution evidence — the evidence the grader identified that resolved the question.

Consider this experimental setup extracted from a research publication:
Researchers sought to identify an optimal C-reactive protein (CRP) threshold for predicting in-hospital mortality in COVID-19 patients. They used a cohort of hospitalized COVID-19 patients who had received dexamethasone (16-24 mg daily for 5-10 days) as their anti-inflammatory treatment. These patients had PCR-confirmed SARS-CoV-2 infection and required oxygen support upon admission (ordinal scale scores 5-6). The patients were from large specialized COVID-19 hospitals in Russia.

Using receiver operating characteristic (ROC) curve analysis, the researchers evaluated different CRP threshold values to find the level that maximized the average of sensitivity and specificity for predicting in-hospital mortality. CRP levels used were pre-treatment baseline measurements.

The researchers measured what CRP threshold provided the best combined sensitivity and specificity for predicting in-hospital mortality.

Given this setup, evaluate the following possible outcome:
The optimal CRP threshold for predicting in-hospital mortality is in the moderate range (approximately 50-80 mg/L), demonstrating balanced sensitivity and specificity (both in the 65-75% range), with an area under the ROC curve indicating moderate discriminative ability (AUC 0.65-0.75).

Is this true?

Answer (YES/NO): NO